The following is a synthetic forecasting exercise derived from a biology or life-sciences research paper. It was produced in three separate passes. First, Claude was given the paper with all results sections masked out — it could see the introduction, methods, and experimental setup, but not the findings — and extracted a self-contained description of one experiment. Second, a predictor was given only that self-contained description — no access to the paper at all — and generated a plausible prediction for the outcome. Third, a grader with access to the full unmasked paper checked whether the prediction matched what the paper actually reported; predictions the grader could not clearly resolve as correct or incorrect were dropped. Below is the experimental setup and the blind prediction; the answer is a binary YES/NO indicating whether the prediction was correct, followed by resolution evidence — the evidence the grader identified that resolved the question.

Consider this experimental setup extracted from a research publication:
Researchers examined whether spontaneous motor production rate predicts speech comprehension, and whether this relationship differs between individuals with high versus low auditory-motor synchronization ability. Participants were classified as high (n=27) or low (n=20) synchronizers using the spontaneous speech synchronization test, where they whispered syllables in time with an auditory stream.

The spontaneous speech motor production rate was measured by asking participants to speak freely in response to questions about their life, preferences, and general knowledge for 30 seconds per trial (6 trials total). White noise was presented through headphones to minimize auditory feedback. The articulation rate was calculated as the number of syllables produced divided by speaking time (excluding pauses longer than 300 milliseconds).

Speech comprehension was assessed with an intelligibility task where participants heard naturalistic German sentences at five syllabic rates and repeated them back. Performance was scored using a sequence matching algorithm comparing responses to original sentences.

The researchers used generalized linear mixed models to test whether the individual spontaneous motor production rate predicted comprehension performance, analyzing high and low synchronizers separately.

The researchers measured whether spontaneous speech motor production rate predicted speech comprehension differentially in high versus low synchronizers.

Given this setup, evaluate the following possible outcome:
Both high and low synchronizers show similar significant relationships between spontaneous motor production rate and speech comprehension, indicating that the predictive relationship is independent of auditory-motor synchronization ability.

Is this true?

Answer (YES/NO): NO